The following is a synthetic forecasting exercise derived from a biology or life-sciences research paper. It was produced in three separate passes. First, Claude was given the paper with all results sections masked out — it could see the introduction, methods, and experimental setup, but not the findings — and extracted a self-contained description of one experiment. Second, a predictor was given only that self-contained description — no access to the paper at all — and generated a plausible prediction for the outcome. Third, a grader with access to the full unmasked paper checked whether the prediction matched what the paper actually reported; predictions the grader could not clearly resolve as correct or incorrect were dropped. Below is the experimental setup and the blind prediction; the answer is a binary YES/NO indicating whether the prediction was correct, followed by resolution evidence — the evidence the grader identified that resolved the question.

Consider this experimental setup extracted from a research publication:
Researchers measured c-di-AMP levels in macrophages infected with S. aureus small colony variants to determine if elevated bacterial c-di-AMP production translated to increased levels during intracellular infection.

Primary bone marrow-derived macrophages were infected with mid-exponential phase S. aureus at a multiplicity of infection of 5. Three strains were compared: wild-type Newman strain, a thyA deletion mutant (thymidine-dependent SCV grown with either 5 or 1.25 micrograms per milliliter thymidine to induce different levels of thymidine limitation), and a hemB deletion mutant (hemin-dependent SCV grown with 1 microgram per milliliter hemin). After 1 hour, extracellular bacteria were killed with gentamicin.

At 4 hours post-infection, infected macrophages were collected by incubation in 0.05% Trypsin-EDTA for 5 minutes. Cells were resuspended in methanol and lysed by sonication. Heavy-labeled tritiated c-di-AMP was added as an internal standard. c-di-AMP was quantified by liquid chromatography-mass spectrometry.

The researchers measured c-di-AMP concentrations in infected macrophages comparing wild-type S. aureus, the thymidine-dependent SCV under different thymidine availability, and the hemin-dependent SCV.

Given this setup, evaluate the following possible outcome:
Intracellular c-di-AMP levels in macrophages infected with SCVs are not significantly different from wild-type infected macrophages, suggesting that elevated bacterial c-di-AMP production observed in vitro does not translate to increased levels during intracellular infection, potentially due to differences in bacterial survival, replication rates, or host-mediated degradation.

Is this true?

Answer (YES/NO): NO